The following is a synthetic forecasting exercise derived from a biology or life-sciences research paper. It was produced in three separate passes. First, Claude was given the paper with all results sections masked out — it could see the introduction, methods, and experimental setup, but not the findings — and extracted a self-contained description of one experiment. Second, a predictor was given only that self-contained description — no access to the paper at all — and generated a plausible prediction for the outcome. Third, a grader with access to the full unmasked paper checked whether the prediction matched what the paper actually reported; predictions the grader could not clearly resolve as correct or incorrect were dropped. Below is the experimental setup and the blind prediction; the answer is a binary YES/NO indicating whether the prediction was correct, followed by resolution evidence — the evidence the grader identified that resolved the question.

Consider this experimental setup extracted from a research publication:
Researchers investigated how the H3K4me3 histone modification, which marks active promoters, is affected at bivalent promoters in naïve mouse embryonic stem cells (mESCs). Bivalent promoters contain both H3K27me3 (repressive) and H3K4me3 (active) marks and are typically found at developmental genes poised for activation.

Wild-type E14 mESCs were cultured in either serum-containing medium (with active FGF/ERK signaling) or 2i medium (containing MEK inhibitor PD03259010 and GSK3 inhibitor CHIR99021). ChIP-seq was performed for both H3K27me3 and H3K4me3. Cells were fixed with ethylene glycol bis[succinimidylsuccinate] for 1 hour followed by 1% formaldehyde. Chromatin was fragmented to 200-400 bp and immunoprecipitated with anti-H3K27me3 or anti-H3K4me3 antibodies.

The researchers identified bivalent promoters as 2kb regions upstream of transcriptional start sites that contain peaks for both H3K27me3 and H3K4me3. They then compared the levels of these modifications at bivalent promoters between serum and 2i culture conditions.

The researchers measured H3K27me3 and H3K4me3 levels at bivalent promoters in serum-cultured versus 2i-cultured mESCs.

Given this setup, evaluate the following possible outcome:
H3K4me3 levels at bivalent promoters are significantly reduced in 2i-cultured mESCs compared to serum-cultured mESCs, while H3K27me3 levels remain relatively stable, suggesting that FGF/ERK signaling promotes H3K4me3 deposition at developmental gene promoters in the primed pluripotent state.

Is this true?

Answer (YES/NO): NO